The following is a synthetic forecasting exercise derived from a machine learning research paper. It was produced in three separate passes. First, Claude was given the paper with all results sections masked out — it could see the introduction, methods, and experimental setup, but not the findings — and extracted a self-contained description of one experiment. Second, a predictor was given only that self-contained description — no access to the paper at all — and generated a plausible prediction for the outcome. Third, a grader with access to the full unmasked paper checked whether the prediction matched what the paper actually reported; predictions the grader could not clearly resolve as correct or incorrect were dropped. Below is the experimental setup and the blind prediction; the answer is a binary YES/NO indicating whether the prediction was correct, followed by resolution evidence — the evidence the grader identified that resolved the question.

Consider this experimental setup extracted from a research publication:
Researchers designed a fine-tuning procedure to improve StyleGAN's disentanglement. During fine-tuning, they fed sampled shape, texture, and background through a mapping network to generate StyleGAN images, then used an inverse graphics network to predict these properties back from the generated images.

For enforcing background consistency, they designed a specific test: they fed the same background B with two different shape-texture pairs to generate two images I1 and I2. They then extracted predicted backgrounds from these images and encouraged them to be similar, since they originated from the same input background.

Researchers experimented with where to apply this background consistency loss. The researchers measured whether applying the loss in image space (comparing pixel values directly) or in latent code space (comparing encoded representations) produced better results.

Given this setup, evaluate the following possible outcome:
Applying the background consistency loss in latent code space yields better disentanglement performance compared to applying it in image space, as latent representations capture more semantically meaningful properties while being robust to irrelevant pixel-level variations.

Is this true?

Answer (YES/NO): YES